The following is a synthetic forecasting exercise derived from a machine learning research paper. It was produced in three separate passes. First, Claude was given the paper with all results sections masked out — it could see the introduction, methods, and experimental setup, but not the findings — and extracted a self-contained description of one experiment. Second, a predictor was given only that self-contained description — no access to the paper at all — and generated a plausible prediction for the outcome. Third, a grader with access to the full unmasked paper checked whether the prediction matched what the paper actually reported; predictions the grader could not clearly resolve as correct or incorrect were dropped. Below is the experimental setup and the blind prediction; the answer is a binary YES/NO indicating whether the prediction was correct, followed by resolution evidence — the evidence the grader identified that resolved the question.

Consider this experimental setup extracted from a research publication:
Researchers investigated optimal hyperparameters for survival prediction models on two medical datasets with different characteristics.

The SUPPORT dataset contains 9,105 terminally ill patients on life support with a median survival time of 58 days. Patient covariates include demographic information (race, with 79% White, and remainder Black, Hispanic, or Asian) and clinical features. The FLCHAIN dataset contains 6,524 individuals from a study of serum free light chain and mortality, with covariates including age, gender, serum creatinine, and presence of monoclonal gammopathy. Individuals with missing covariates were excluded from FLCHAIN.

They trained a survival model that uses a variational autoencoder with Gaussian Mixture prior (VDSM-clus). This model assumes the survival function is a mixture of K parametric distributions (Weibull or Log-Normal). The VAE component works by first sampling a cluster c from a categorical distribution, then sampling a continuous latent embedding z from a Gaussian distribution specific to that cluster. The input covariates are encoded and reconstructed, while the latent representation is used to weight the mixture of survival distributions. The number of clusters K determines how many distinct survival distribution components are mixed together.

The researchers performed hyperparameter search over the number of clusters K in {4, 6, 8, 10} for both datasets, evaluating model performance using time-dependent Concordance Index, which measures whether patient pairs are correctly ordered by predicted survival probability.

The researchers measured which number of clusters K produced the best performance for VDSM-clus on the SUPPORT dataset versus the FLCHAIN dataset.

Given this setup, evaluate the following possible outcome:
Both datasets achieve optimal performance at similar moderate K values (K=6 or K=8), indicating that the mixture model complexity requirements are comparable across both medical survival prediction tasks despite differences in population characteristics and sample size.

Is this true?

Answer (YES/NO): NO